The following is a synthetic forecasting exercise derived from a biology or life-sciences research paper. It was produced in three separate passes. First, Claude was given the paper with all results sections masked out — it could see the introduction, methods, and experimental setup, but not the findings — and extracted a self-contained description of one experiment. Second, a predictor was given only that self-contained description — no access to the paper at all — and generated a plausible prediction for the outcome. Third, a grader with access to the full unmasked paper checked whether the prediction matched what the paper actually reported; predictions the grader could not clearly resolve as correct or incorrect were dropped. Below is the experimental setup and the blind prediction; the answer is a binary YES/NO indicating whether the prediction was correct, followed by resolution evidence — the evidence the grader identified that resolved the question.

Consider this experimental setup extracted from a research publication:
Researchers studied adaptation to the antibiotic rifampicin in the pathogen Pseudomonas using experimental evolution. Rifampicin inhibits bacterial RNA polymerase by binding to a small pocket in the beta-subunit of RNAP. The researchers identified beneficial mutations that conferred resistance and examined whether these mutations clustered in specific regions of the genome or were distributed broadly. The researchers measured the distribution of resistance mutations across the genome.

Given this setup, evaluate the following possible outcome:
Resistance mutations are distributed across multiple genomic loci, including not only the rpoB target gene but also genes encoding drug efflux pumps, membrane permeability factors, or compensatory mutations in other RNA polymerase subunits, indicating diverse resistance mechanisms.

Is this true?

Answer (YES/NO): NO